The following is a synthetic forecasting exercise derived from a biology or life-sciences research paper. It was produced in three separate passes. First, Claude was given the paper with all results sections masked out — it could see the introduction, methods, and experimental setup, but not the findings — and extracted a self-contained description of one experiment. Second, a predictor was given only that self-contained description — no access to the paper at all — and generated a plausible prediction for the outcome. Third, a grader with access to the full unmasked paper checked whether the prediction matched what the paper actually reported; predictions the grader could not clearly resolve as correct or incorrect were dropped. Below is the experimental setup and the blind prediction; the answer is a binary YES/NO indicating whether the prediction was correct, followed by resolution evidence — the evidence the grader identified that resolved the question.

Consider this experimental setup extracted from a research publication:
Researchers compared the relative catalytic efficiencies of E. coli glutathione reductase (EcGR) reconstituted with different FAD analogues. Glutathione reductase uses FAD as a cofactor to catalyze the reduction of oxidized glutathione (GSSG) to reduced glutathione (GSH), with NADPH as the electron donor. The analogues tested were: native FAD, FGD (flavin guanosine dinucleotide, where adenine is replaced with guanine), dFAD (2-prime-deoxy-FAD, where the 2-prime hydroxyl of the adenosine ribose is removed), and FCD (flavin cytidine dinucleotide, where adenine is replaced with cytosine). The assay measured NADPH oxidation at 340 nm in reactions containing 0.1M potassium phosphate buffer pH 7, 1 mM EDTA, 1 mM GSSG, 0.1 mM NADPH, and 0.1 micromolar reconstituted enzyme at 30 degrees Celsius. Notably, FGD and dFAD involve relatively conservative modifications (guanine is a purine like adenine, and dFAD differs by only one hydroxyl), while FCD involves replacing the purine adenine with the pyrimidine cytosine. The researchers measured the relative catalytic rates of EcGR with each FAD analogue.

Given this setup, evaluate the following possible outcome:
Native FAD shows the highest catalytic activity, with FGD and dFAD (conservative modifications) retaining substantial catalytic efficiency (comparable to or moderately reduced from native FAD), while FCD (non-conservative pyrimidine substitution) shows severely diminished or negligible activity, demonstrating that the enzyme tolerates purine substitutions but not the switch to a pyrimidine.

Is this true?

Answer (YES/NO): NO